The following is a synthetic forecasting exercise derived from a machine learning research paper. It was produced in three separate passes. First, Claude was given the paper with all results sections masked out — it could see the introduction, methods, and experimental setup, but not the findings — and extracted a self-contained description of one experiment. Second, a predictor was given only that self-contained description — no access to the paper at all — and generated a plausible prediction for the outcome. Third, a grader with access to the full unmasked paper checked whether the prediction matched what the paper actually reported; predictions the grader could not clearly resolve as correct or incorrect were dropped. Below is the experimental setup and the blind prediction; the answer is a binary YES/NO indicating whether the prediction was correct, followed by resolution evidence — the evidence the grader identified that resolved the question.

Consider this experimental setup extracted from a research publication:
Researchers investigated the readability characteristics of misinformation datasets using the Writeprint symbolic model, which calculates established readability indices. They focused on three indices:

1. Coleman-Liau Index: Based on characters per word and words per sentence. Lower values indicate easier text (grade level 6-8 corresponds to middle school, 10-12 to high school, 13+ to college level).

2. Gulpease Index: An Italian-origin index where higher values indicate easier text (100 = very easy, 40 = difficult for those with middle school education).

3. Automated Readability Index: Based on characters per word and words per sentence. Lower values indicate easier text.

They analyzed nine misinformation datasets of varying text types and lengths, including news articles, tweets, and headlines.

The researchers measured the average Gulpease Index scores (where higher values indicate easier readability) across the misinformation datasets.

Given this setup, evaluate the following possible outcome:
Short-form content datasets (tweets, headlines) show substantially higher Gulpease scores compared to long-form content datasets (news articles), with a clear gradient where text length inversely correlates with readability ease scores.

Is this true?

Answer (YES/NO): NO